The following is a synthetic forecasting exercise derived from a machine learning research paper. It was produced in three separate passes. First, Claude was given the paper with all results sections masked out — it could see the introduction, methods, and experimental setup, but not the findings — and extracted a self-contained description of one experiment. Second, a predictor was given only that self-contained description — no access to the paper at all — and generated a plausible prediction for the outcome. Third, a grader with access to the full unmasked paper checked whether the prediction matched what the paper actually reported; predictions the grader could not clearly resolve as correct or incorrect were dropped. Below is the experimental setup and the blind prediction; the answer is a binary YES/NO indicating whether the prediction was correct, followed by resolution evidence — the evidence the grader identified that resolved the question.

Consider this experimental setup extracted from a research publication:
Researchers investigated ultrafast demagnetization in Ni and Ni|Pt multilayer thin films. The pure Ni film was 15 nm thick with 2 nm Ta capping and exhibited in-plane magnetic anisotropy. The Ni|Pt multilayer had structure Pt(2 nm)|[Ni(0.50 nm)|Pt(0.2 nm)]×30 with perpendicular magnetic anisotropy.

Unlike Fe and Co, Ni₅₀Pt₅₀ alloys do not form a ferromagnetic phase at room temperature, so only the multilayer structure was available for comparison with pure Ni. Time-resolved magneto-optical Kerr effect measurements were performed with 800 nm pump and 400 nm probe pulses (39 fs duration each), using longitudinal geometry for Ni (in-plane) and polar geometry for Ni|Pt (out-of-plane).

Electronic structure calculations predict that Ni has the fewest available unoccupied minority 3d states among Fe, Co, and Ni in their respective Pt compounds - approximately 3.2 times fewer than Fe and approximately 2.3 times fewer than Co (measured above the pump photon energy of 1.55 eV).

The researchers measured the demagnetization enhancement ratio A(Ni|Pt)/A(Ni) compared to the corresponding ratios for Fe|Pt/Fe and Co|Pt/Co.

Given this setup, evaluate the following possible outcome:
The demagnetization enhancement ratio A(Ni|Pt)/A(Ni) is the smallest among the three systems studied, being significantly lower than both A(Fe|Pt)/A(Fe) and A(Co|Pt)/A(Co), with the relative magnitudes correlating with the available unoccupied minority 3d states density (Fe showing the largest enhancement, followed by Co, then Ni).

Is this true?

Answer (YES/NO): YES